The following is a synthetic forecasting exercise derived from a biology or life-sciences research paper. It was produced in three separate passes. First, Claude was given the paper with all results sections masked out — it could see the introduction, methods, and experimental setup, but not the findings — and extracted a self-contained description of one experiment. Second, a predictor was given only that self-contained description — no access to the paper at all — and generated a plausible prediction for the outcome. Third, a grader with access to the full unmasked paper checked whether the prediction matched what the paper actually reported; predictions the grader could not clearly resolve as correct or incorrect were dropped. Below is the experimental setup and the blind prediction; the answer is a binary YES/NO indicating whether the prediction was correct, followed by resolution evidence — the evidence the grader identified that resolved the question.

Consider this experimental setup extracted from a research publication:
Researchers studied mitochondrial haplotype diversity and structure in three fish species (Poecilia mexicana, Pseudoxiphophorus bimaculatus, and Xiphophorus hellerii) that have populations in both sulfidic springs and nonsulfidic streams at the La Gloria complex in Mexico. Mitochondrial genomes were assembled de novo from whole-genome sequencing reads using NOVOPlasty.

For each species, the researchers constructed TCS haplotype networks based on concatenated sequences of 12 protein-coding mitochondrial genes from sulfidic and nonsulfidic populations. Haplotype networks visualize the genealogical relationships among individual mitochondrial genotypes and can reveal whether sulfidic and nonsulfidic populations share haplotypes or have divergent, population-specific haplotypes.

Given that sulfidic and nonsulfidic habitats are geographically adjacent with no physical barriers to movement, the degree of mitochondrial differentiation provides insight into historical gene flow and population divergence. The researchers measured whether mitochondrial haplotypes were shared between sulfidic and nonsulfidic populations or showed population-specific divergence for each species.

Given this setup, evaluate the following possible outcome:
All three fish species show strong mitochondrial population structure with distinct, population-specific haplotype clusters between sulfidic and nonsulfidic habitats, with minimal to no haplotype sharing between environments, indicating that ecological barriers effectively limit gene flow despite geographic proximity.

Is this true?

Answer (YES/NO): NO